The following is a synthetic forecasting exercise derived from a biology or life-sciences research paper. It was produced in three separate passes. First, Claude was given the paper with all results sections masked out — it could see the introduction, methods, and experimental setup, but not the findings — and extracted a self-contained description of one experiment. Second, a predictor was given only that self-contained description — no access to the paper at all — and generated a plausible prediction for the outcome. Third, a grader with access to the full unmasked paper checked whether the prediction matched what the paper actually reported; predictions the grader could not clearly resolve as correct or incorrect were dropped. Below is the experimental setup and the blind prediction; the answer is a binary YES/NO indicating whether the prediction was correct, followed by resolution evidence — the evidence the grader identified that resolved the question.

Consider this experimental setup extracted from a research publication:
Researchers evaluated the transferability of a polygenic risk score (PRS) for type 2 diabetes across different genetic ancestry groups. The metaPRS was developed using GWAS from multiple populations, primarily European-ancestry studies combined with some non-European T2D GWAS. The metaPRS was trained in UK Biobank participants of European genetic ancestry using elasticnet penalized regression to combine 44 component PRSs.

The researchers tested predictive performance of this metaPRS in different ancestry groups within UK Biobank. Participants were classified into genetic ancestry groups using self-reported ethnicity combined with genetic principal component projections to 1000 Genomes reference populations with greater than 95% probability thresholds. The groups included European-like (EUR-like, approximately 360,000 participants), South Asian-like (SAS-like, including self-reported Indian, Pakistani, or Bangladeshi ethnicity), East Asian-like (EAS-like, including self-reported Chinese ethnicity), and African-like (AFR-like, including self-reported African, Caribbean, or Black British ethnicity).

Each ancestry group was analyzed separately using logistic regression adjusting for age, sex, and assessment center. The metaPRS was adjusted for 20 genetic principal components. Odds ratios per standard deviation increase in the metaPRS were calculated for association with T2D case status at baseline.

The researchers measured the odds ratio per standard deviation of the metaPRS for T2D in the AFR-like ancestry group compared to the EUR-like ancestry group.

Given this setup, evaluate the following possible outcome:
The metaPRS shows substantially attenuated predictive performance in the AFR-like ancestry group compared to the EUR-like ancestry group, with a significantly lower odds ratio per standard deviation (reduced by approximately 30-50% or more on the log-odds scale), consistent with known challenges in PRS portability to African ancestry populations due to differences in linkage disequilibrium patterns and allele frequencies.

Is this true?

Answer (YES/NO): YES